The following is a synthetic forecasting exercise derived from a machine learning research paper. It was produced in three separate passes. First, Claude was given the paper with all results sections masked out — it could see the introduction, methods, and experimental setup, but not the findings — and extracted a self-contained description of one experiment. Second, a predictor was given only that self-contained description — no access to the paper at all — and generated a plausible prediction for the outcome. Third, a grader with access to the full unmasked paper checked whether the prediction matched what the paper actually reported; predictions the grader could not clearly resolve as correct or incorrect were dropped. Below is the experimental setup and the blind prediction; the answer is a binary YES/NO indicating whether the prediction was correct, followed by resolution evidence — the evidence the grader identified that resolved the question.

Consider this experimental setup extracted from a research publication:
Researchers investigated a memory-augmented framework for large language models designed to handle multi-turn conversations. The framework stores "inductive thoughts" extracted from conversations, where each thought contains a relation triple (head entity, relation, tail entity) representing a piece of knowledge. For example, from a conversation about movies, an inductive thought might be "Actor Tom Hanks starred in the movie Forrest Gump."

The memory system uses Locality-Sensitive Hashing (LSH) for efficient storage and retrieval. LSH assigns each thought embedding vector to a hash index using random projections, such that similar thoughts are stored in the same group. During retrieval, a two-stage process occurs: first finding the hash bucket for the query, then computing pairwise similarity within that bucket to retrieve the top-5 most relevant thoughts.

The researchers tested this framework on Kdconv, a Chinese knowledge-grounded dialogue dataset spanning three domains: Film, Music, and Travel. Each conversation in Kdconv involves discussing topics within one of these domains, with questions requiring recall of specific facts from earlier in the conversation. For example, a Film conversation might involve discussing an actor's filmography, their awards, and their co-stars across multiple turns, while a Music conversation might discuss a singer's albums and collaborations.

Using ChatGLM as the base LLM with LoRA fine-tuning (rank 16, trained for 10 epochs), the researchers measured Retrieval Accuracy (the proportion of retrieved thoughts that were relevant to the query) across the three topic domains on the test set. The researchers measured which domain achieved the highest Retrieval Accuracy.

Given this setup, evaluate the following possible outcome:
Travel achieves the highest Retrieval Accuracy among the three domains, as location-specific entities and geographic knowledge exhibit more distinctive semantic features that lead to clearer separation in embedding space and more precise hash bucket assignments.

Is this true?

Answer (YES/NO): NO